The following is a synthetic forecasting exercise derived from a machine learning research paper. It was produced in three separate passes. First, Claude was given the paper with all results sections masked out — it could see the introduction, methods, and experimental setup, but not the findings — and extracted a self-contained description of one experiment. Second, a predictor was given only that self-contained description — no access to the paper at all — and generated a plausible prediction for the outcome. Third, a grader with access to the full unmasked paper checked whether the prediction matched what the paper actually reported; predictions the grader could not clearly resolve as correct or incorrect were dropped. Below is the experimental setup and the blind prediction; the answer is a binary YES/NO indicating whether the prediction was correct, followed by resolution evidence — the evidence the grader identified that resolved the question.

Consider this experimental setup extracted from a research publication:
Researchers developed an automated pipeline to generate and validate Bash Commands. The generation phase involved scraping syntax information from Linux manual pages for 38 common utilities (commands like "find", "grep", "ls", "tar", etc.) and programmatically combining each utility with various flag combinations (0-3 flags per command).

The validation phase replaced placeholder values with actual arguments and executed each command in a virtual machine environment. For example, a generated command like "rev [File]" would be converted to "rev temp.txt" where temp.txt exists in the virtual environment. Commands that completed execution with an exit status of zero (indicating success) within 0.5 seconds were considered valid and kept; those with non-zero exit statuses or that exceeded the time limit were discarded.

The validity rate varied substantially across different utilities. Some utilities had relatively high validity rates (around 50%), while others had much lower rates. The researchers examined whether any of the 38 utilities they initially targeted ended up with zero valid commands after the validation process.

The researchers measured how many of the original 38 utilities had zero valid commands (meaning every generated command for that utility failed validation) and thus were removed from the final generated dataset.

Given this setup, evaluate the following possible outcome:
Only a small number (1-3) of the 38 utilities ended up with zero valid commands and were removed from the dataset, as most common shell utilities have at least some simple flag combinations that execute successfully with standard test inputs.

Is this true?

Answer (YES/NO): YES